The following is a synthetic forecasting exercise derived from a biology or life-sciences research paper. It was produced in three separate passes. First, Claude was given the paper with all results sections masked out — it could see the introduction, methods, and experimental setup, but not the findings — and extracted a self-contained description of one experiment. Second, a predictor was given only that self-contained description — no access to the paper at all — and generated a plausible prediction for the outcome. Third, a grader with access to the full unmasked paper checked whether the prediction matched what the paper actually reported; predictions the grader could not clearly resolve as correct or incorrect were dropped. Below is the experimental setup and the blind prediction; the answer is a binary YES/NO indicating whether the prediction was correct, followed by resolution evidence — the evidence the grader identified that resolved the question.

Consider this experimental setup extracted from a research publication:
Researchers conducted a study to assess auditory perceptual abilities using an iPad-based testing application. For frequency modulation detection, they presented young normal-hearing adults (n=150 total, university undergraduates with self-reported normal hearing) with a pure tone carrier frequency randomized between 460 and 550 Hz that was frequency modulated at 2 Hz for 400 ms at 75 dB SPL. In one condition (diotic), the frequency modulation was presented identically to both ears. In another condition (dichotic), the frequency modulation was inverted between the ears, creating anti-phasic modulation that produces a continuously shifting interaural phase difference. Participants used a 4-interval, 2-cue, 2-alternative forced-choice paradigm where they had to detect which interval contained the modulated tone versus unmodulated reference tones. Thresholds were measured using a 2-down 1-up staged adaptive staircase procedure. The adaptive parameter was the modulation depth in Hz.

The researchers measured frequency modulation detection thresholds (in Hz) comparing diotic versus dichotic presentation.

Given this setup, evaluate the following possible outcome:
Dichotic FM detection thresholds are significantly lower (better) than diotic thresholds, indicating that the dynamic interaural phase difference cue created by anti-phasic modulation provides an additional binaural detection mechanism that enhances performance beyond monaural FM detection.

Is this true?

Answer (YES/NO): YES